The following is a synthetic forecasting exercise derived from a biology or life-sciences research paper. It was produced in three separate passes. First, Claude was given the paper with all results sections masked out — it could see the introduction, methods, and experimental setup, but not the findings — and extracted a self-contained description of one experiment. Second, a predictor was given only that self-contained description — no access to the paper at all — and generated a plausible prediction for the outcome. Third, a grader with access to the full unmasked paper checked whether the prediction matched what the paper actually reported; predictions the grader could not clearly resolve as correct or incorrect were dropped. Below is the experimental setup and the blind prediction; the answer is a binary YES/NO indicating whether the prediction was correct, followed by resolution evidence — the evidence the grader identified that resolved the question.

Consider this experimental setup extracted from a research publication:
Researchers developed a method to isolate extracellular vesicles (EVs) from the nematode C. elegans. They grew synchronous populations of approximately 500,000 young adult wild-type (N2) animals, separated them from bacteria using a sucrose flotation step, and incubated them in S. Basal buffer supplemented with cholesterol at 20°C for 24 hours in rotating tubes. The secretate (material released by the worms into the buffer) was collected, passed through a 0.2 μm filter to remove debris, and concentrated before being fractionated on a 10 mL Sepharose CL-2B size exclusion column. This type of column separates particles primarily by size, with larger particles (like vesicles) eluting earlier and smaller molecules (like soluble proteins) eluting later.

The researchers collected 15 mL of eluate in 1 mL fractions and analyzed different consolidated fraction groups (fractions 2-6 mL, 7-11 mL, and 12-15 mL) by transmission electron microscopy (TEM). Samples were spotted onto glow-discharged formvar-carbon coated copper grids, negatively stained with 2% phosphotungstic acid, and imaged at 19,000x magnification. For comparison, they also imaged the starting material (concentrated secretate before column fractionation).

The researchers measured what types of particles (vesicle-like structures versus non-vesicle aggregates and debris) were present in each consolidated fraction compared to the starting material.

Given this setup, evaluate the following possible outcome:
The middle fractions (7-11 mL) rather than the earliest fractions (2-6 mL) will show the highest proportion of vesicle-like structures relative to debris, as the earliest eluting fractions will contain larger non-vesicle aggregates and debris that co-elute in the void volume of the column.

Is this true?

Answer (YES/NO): NO